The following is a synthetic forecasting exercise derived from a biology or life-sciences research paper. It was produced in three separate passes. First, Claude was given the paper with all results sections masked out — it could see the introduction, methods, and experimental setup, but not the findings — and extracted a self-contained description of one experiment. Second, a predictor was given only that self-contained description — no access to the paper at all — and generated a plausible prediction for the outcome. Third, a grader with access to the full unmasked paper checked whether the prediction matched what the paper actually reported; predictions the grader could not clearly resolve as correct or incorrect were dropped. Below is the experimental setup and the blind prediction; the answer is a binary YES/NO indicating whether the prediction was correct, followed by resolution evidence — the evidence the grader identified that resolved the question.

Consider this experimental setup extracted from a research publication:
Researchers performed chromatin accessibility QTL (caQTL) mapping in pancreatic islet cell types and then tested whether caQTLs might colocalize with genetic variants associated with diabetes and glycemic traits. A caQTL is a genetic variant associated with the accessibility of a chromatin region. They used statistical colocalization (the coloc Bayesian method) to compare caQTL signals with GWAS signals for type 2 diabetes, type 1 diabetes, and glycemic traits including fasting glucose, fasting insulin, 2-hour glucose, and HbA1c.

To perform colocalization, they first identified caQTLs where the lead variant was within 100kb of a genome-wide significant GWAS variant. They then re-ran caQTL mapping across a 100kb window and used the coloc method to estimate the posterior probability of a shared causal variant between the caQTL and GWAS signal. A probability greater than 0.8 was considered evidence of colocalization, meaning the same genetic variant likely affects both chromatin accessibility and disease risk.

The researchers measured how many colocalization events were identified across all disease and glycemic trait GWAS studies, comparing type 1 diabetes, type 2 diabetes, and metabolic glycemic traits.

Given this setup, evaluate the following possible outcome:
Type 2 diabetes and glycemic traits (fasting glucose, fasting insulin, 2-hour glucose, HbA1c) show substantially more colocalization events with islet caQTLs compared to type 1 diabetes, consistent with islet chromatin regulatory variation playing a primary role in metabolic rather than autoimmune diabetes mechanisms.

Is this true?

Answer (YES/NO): YES